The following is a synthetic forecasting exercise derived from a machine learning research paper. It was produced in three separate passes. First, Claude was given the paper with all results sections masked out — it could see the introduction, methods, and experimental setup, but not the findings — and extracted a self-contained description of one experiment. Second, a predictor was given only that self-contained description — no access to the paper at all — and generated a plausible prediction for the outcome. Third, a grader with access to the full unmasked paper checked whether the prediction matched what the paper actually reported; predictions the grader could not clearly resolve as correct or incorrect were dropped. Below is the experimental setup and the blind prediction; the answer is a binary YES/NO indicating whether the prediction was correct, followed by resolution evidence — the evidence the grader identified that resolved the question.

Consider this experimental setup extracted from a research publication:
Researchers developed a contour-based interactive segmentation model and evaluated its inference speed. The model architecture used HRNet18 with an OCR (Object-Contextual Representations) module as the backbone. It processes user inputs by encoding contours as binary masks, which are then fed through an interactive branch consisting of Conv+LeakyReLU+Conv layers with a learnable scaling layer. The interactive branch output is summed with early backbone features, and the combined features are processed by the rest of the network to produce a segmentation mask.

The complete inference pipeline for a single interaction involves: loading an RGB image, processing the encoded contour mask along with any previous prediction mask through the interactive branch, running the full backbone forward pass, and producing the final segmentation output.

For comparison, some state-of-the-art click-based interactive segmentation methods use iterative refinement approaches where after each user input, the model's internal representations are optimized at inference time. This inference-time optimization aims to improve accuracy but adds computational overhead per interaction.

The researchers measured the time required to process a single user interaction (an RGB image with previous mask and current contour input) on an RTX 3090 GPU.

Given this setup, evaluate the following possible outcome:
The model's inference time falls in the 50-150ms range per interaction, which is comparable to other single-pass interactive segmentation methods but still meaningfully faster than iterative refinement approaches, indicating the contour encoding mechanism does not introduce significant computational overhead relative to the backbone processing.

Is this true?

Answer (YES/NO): YES